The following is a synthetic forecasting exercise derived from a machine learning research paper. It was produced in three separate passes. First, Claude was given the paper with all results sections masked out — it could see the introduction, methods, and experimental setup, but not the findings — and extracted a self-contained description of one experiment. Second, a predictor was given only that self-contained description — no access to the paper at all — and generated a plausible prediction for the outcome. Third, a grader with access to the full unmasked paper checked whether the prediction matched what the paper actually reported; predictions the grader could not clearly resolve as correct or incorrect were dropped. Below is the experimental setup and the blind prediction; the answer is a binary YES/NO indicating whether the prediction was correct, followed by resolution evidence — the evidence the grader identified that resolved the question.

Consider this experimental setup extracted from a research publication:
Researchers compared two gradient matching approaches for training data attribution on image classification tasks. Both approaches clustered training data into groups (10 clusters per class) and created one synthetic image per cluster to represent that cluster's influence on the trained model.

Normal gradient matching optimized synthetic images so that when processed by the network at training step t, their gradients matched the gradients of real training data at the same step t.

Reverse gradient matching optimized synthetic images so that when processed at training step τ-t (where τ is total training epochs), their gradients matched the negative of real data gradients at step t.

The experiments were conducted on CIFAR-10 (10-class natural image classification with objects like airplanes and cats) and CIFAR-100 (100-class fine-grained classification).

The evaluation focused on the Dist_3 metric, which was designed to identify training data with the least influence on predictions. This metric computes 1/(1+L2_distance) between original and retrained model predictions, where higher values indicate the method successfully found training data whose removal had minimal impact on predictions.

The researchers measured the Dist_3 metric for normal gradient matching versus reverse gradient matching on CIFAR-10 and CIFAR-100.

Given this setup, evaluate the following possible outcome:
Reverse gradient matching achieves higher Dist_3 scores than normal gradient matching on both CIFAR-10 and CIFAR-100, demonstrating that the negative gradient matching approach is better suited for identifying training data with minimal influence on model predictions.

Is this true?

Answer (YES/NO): NO